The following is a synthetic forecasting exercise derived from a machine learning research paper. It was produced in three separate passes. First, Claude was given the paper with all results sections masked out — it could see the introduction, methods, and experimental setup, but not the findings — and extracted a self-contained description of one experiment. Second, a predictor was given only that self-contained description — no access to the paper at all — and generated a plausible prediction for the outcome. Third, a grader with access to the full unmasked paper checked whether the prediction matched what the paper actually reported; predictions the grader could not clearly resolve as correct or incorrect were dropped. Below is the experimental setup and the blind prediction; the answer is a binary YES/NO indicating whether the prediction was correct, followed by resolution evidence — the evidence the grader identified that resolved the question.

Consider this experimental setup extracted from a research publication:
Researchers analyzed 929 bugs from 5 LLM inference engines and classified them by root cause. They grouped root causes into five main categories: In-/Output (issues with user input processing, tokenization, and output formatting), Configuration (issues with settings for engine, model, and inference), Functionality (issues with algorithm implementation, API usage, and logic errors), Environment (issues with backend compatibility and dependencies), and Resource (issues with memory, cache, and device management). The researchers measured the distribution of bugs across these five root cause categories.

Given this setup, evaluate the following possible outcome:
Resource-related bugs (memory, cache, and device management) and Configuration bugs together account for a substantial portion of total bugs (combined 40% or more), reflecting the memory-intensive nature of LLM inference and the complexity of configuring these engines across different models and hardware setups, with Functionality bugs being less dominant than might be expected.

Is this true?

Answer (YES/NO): NO